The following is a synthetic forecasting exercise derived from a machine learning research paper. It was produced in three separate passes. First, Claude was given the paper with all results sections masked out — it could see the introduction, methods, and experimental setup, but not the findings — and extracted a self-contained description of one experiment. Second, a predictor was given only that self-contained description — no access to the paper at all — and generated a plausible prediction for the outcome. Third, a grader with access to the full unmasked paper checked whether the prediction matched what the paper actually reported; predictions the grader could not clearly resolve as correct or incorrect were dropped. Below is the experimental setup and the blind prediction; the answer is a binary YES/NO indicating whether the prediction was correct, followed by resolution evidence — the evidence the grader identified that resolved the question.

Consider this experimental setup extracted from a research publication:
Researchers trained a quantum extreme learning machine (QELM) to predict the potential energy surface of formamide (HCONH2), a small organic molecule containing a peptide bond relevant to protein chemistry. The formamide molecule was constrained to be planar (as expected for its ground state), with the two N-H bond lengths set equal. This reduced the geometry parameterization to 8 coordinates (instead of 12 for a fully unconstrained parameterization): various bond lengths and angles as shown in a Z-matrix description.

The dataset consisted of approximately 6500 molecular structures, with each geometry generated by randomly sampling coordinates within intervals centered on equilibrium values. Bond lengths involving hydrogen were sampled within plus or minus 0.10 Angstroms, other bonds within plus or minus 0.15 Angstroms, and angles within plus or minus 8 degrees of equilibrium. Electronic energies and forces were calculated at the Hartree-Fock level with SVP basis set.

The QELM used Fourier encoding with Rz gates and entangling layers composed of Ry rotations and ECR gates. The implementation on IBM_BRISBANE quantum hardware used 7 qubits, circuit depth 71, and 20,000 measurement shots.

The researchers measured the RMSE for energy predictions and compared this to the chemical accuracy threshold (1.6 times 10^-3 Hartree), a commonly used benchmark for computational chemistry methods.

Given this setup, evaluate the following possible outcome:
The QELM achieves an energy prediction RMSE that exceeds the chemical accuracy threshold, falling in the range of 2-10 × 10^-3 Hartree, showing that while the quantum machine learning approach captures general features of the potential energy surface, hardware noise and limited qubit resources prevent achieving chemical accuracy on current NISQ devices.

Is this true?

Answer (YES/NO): NO